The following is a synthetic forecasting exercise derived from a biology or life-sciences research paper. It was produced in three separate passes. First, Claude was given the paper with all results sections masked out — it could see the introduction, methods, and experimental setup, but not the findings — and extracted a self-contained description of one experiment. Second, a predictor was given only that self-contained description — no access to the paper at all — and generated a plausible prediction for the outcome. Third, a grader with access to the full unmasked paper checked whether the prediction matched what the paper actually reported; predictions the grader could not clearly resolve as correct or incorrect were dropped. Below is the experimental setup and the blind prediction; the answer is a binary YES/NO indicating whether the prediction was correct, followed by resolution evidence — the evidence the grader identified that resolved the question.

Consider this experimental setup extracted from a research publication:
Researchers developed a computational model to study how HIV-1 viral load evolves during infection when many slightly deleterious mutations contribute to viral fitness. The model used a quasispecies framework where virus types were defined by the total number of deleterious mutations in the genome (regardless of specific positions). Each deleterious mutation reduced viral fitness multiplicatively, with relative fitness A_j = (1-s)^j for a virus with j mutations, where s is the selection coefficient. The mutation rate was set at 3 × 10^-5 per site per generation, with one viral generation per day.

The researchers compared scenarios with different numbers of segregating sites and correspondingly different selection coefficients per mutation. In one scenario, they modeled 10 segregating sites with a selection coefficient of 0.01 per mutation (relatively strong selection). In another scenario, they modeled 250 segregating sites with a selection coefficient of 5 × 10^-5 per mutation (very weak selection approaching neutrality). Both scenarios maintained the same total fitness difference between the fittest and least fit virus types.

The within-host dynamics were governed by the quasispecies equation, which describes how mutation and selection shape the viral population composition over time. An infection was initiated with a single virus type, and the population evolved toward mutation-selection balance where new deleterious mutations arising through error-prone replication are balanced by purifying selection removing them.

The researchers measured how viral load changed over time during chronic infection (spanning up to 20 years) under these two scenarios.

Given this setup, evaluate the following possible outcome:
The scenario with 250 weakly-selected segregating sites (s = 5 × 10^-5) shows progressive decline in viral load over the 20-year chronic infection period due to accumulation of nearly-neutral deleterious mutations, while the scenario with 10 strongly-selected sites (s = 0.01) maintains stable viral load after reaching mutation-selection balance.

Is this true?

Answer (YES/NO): NO